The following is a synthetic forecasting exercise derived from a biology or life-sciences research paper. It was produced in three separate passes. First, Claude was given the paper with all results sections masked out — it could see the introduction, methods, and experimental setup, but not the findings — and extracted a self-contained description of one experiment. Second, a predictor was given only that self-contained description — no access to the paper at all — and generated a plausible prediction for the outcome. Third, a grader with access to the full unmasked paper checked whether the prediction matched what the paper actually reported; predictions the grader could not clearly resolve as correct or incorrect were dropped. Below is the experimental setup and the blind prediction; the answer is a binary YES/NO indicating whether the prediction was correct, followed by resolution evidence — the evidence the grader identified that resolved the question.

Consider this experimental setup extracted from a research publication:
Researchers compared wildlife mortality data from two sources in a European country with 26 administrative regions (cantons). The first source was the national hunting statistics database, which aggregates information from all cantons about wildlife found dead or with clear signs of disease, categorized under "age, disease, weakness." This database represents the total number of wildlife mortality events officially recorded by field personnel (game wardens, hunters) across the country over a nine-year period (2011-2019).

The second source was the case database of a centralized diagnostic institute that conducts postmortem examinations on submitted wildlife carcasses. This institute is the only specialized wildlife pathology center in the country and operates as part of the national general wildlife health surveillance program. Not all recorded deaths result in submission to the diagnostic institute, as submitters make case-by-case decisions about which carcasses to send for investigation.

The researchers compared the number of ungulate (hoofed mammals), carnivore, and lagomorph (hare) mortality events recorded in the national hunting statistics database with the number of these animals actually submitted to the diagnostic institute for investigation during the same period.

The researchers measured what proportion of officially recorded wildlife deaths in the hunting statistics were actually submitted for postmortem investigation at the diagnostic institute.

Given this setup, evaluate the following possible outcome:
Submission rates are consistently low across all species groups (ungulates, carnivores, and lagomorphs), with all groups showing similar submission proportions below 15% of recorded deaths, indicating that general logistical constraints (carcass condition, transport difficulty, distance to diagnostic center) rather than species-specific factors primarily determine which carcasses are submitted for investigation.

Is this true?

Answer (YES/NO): NO